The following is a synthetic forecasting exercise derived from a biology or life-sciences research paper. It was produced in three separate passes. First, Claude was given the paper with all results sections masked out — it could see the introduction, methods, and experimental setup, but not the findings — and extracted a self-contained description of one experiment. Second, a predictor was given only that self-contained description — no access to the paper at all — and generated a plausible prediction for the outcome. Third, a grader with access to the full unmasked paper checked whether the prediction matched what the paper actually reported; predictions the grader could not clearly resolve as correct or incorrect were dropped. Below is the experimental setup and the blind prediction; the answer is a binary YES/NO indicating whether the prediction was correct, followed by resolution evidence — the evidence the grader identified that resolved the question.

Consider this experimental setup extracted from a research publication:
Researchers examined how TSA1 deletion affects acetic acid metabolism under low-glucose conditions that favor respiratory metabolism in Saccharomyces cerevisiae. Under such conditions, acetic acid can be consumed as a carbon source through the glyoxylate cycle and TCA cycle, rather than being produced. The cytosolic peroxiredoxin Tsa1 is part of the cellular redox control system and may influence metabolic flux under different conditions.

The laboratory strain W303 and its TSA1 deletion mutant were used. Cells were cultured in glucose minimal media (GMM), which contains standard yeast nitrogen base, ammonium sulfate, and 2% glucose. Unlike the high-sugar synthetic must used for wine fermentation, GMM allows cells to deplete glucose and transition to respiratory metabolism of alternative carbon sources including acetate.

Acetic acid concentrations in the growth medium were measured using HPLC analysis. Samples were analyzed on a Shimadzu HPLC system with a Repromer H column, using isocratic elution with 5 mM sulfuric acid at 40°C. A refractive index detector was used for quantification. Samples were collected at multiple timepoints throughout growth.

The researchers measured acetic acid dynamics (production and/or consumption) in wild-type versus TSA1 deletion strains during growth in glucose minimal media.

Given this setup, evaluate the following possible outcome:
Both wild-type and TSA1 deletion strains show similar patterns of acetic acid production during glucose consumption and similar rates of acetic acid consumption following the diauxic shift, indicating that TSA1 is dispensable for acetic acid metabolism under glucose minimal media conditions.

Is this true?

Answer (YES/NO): YES